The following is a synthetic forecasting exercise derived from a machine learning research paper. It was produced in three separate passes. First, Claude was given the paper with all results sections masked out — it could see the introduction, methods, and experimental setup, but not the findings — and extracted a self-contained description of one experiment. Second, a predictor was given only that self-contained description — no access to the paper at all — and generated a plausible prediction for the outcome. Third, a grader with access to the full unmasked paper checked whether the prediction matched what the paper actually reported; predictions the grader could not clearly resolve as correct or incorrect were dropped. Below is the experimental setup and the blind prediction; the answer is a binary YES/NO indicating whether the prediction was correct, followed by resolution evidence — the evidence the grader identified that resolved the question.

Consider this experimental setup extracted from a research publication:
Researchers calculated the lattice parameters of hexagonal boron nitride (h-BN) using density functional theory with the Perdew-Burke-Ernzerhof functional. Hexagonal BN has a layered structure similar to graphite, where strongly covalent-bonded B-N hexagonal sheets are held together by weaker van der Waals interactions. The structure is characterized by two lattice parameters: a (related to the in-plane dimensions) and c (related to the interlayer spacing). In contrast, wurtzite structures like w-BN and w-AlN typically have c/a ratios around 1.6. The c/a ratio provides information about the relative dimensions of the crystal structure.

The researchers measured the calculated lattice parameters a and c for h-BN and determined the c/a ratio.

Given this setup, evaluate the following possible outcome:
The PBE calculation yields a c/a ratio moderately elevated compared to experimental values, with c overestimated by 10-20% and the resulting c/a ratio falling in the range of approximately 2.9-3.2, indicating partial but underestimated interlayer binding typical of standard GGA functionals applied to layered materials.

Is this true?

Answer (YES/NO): NO